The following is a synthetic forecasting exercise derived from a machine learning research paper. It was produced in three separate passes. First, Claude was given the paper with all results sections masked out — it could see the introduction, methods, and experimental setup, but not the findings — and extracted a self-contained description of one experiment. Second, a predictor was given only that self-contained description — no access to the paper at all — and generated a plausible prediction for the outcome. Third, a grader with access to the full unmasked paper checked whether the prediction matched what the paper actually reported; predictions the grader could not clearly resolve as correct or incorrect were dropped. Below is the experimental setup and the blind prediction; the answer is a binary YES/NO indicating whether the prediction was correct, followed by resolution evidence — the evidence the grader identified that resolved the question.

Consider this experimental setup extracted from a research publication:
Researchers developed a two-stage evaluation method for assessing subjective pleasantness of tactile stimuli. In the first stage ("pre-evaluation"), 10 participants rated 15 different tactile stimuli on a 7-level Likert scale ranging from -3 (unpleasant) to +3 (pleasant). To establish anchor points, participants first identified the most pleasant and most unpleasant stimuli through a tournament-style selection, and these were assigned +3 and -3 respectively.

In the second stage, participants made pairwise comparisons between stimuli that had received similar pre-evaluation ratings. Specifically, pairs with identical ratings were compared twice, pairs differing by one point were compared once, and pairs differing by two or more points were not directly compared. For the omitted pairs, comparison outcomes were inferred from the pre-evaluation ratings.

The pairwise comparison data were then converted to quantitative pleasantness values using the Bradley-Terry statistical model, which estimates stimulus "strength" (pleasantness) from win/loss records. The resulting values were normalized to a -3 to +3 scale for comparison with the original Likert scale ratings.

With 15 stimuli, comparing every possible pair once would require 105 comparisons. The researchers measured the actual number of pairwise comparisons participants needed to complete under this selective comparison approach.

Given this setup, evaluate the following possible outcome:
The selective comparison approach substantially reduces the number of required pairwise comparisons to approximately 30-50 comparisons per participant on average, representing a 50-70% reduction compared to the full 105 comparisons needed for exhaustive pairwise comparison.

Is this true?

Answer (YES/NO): NO